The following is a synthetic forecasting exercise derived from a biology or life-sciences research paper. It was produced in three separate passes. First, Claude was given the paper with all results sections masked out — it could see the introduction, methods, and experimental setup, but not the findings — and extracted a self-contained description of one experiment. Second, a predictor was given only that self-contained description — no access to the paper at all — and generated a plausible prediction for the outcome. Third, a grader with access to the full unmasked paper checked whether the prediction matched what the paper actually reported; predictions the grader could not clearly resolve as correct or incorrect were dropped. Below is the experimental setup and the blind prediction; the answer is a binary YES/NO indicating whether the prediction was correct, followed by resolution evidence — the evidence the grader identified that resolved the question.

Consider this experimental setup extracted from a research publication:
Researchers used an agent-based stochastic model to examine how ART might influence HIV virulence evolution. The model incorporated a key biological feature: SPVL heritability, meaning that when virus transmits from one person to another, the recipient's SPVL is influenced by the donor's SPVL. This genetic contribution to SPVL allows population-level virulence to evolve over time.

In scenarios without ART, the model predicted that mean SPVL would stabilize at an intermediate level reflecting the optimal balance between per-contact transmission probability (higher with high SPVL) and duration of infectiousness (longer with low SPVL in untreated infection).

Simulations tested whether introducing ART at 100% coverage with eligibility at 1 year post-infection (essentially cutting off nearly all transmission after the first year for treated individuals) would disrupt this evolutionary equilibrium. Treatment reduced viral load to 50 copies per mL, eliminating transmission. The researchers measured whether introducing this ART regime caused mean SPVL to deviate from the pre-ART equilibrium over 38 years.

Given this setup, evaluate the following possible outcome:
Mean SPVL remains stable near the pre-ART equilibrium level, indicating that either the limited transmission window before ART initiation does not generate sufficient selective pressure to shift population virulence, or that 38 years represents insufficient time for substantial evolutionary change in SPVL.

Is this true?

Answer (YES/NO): NO